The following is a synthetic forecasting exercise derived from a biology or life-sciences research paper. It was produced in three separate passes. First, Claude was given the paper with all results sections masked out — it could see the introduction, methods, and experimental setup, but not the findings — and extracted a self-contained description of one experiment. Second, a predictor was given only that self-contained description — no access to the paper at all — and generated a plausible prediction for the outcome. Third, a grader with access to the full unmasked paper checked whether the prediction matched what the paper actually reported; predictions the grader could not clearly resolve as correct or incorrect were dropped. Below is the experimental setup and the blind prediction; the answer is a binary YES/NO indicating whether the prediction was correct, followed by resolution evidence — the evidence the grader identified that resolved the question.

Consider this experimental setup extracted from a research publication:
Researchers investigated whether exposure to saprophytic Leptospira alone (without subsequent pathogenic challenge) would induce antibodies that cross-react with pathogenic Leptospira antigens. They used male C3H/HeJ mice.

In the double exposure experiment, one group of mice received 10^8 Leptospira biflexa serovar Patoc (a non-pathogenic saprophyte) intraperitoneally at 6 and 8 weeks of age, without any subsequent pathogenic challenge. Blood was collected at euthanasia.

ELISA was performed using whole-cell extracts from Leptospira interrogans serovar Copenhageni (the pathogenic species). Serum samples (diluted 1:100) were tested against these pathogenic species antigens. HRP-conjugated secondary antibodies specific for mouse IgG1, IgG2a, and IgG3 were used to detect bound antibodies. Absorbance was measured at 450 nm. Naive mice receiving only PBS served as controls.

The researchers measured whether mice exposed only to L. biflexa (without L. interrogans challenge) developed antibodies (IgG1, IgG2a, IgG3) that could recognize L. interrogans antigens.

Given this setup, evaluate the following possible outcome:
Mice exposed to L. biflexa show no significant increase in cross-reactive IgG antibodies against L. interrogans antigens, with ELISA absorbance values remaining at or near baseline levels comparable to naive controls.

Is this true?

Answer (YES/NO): YES